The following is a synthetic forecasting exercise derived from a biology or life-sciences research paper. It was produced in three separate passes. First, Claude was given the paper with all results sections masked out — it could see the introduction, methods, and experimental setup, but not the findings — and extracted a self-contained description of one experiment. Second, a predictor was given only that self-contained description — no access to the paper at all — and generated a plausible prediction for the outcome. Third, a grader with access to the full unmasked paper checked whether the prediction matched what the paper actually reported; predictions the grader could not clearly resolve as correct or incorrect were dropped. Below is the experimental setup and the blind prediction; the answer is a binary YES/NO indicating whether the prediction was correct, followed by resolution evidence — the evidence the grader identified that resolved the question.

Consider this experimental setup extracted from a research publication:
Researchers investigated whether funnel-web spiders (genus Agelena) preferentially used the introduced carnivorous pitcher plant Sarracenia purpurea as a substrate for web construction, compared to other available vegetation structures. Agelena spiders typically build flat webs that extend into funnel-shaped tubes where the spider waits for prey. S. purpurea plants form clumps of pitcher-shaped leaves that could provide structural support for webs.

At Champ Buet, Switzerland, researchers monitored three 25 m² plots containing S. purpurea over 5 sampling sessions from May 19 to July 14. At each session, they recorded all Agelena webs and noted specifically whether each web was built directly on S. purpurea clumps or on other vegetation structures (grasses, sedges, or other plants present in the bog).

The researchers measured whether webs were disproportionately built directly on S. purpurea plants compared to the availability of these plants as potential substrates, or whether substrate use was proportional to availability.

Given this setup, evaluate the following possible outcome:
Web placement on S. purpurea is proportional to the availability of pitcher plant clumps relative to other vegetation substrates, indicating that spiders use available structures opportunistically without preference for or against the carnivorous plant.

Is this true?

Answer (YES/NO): NO